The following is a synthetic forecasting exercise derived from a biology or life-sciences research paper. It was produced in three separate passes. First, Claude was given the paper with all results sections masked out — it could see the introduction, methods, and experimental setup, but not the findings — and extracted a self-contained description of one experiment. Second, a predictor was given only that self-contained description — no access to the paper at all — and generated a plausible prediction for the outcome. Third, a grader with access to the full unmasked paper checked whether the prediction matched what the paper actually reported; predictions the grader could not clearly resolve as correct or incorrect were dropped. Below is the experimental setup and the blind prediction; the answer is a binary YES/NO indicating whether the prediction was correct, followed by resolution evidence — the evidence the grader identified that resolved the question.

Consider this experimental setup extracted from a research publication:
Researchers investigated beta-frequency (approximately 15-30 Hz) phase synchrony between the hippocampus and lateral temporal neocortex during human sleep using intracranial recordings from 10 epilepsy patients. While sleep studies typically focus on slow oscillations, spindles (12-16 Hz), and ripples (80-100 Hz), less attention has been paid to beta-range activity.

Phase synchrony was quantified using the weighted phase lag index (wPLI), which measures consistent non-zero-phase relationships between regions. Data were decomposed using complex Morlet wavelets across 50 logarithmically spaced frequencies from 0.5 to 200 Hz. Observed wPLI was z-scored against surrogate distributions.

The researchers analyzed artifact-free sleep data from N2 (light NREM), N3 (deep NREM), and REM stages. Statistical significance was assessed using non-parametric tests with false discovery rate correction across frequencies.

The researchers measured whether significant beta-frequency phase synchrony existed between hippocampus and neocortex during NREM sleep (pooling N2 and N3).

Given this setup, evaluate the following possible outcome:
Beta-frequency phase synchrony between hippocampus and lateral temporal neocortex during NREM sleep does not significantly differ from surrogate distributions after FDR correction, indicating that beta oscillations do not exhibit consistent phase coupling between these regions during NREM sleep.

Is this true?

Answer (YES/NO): NO